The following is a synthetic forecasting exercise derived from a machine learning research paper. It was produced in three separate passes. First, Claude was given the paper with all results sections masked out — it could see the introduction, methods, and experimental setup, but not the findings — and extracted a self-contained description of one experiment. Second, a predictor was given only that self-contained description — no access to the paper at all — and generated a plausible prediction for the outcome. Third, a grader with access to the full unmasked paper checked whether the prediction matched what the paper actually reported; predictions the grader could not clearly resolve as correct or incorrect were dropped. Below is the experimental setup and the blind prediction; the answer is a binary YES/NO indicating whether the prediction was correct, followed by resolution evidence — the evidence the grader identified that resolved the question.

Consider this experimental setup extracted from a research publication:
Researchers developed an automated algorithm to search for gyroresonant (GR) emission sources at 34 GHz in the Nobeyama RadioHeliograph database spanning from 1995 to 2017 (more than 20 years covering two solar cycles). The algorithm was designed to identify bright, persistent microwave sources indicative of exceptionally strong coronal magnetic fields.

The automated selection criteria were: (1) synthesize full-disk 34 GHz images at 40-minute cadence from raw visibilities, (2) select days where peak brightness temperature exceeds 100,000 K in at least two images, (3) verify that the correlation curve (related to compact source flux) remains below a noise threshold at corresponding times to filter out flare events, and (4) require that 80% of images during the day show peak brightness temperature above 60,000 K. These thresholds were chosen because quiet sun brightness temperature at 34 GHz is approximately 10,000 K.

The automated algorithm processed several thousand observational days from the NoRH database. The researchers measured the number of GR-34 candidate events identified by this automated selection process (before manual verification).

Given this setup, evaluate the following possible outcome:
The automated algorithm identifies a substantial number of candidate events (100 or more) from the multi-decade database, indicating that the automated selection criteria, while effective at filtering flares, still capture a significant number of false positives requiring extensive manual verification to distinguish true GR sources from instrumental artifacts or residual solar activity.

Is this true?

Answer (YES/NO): NO